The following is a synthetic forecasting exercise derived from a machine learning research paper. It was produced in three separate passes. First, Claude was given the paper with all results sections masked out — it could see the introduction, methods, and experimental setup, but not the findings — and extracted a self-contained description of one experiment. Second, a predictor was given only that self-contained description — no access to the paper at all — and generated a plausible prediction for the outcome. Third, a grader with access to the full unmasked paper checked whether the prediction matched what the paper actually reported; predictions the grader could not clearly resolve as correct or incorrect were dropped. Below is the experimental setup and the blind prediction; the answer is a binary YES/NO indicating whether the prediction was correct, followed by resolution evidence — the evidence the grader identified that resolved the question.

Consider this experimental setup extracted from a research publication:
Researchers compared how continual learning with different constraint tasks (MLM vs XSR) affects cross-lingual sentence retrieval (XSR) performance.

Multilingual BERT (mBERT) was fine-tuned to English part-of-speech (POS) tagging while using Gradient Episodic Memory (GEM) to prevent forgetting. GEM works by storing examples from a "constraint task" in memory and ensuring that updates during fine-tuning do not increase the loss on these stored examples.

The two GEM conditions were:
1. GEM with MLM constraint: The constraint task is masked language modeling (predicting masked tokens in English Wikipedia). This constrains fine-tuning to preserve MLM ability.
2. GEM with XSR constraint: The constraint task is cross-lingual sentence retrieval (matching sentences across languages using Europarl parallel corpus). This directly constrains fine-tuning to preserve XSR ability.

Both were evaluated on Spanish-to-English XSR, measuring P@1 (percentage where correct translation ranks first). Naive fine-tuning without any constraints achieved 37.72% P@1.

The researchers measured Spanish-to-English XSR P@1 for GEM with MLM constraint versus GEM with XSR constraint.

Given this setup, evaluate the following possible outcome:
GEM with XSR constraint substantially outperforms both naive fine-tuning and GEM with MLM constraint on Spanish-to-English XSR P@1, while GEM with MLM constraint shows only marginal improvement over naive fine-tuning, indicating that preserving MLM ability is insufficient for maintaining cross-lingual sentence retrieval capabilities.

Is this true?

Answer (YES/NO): NO